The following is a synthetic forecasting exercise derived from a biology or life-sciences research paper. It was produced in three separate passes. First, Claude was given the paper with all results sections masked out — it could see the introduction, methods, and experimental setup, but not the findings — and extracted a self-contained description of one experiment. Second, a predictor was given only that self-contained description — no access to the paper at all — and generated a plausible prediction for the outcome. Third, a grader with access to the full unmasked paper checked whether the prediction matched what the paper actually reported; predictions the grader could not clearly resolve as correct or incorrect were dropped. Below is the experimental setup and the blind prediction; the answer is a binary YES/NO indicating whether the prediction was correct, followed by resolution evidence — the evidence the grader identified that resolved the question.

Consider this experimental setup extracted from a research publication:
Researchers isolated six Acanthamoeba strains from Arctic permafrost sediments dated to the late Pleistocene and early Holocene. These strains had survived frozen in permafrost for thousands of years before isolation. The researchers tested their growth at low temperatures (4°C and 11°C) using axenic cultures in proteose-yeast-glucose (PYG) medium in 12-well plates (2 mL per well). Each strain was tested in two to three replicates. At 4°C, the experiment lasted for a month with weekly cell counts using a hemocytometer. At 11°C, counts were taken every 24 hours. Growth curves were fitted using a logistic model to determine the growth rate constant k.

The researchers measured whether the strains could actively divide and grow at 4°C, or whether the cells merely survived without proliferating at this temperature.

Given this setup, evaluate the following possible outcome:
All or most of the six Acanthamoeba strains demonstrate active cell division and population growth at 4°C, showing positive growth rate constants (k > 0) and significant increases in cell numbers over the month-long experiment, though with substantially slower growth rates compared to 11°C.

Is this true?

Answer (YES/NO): NO